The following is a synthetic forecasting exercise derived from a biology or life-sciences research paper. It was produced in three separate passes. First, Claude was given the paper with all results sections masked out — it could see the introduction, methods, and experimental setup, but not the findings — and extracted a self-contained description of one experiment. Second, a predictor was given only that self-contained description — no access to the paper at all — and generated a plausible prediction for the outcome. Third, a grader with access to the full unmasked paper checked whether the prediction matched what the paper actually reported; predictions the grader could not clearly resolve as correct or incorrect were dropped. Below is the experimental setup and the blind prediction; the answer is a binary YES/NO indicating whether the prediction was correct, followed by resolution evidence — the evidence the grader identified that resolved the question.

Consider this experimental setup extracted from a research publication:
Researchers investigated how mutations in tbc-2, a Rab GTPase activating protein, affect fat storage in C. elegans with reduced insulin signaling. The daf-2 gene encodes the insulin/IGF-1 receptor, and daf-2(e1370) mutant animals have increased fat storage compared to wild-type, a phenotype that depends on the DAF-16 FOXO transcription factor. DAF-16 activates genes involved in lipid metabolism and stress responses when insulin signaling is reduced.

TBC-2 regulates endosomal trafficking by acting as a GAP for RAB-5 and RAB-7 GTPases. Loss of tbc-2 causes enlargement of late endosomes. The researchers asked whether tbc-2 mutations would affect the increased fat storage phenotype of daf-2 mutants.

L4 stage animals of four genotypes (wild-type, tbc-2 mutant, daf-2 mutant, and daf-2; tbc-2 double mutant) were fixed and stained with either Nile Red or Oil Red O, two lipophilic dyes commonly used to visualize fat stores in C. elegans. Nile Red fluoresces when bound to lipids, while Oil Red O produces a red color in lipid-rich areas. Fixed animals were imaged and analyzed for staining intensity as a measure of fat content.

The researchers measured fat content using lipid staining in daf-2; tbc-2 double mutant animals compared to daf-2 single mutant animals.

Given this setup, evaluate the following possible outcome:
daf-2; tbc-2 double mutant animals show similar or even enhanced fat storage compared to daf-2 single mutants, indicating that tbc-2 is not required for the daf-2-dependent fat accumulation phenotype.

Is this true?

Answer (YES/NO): NO